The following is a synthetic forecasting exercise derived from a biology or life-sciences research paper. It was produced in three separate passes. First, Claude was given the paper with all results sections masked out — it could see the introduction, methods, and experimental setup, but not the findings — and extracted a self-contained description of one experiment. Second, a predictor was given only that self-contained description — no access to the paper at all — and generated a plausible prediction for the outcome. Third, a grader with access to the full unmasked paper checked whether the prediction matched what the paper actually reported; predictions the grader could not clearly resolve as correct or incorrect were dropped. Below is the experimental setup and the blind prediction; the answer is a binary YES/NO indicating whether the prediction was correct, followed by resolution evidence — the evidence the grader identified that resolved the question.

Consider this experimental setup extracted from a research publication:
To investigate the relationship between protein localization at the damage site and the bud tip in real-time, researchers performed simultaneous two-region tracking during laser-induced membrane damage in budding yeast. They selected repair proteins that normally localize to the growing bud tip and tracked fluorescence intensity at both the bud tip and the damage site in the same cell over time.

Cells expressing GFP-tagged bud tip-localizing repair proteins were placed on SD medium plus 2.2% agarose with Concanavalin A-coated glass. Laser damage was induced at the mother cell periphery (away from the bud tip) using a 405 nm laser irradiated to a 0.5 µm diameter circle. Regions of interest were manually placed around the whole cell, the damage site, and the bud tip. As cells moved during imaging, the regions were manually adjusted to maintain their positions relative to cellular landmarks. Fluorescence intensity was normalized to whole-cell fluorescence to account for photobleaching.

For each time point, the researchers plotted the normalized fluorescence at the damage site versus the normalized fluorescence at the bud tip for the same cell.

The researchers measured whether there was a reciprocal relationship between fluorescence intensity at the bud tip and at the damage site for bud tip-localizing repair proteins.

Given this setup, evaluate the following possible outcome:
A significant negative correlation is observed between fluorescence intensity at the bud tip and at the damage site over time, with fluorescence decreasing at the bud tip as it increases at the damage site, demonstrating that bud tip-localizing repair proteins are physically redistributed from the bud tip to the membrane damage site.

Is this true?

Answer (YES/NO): YES